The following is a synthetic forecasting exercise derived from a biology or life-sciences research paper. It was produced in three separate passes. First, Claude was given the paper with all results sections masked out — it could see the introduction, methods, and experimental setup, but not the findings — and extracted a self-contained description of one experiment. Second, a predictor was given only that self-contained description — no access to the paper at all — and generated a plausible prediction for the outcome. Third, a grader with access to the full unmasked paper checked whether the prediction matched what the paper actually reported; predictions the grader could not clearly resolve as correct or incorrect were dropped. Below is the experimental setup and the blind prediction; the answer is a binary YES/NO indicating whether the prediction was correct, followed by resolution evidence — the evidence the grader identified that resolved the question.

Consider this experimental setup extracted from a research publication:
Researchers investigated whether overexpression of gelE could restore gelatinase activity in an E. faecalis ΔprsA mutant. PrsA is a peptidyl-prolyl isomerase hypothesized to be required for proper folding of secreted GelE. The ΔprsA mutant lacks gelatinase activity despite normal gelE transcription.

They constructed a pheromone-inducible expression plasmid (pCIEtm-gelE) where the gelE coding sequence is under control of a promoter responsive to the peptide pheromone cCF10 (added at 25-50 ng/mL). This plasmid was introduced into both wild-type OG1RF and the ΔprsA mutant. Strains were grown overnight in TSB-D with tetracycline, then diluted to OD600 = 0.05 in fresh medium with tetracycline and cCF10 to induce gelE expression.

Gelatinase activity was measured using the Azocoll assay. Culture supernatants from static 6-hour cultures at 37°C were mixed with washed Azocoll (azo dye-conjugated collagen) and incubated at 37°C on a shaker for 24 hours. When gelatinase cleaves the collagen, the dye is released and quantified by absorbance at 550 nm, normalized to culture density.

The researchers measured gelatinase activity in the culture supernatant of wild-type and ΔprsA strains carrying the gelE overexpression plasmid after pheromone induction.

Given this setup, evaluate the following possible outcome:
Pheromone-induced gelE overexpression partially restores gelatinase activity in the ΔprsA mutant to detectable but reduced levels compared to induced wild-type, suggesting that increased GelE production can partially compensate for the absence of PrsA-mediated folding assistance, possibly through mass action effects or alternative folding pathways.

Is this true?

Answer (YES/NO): NO